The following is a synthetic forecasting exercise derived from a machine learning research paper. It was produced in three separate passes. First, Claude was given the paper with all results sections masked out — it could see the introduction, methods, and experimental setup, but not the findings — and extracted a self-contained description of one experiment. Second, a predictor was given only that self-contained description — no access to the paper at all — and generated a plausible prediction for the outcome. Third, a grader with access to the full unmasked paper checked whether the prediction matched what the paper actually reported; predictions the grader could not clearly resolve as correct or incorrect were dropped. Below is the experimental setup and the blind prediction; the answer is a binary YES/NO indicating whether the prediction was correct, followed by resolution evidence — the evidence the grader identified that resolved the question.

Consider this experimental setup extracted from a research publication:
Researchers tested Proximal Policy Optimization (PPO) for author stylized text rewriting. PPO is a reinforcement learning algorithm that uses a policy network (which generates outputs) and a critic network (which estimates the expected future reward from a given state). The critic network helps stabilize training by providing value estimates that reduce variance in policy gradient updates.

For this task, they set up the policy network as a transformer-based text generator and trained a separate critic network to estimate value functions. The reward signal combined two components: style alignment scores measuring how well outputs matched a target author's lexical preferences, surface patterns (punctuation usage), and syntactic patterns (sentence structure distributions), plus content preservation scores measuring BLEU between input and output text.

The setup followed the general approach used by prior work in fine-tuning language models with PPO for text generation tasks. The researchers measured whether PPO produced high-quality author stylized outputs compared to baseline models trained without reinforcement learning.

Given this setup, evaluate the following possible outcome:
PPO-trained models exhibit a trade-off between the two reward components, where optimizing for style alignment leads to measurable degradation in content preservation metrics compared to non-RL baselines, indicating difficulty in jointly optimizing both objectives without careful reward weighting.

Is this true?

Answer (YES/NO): NO